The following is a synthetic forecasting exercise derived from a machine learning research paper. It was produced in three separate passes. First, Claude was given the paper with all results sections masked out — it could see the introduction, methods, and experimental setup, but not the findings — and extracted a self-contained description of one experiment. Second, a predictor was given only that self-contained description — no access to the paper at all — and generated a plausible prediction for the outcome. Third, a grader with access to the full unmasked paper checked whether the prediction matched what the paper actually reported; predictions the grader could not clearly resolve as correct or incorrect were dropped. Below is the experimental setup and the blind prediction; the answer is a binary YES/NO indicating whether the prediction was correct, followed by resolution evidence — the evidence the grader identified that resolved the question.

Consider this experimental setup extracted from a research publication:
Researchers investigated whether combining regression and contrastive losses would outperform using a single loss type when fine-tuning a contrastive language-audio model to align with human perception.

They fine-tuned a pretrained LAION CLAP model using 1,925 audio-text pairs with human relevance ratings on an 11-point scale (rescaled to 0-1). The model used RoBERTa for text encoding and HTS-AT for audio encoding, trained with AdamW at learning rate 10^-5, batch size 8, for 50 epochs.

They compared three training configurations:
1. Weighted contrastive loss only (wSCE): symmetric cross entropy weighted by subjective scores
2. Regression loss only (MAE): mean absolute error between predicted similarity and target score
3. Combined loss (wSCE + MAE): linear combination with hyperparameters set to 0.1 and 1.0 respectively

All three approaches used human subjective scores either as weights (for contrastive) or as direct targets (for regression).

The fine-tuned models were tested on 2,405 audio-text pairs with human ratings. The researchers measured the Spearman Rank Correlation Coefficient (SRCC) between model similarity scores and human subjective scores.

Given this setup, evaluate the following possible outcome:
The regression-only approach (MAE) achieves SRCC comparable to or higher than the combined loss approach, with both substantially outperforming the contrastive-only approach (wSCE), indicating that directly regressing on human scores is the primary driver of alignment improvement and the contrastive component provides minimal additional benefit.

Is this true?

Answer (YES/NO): NO